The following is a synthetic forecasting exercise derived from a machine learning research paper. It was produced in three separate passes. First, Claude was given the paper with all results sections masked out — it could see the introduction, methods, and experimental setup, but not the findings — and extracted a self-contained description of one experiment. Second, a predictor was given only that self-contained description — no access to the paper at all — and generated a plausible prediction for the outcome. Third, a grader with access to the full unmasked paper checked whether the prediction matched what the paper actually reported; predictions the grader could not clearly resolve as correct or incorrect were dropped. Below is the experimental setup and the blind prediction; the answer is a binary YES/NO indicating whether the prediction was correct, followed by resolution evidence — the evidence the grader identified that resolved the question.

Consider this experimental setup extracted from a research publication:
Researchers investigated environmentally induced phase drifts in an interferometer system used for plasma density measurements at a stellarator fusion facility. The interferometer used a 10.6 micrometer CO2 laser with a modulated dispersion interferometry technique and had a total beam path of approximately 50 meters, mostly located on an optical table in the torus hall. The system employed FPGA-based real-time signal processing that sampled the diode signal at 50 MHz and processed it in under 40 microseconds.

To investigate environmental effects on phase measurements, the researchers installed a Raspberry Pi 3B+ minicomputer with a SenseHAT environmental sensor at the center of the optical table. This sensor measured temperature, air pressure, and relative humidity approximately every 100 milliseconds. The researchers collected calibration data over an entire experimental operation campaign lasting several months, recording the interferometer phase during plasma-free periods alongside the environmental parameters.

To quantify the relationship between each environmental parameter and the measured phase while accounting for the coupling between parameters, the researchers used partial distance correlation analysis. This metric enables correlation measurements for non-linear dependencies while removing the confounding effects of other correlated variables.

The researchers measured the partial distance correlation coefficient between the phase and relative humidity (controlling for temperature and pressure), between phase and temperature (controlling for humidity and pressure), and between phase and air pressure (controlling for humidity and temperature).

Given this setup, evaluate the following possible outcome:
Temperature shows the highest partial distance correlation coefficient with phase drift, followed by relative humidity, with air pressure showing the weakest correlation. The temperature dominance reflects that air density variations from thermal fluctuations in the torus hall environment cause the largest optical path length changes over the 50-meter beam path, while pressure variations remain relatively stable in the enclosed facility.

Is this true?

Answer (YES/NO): NO